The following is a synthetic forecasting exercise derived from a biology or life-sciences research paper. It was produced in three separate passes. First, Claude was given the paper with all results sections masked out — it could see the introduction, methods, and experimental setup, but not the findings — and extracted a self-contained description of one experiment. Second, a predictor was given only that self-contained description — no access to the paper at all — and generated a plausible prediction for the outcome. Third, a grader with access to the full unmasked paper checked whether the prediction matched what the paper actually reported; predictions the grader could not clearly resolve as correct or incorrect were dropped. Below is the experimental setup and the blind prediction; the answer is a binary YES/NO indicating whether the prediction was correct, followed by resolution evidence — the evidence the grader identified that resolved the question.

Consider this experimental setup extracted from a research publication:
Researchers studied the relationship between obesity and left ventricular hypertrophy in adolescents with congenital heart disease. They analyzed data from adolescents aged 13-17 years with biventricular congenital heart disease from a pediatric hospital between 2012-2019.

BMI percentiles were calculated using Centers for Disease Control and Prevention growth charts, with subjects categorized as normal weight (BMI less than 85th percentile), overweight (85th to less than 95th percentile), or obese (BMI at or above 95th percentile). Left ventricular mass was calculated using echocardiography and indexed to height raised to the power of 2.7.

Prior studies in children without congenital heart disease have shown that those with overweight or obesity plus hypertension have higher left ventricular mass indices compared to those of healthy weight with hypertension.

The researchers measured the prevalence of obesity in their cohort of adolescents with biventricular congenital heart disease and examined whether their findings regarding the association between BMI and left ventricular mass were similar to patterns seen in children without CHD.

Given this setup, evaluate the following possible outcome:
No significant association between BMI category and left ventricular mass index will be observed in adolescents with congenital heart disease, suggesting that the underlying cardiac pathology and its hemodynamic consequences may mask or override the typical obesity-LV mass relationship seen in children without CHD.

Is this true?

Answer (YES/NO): NO